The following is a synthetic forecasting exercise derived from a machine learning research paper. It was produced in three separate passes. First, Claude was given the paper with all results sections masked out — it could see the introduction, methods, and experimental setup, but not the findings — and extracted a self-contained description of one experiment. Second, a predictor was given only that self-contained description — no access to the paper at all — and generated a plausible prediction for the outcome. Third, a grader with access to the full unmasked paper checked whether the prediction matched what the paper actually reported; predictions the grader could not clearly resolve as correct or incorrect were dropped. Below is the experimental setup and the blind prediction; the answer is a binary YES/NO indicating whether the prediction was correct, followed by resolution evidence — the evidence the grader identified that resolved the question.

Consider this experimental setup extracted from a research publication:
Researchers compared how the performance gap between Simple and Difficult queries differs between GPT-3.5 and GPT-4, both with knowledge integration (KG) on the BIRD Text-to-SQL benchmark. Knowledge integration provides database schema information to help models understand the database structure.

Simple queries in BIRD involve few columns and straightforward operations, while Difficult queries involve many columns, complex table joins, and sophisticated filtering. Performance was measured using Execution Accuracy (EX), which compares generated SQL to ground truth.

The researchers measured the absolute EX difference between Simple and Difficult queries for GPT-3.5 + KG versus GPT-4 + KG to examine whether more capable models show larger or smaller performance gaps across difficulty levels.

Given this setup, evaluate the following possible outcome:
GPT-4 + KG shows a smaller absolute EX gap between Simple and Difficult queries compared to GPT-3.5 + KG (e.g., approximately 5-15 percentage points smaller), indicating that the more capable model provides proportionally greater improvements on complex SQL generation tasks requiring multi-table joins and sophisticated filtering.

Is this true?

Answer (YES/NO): NO